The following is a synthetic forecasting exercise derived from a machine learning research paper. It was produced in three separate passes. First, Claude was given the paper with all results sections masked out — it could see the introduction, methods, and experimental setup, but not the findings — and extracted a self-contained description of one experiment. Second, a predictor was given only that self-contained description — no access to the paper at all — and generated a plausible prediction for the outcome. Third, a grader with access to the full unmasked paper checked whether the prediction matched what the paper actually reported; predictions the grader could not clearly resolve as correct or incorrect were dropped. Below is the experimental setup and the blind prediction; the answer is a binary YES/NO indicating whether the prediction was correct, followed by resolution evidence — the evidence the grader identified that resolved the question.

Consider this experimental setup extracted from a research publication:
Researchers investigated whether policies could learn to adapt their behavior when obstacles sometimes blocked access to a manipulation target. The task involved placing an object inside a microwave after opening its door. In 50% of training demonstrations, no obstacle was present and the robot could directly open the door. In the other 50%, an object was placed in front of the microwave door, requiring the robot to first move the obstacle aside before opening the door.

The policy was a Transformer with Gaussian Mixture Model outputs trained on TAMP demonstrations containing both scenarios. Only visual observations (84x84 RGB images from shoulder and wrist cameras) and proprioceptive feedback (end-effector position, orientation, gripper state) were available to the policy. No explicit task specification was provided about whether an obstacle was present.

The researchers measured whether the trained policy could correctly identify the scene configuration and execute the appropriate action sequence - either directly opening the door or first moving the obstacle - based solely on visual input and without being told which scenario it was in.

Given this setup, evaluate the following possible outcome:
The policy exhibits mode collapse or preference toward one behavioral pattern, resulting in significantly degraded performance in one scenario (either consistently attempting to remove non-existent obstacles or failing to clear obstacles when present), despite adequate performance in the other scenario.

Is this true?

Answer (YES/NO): NO